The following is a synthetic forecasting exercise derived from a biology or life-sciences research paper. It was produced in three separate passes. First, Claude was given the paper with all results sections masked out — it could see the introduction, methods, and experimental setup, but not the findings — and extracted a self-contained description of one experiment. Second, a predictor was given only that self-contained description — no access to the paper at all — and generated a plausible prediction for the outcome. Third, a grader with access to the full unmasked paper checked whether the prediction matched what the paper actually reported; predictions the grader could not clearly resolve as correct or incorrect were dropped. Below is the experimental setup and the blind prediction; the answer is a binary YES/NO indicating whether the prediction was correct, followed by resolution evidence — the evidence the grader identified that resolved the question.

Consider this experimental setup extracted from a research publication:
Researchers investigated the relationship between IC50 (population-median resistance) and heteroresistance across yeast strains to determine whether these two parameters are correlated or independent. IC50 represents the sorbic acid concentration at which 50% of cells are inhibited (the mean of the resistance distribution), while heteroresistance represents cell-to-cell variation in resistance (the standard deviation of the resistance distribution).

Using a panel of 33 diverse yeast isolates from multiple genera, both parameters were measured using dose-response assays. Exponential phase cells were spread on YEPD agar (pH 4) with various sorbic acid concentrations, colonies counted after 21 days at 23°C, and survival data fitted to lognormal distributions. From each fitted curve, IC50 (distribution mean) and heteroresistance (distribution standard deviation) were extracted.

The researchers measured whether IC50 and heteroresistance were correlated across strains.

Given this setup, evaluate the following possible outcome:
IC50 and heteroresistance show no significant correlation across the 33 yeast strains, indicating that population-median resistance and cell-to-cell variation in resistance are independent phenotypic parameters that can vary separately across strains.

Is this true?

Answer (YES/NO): YES